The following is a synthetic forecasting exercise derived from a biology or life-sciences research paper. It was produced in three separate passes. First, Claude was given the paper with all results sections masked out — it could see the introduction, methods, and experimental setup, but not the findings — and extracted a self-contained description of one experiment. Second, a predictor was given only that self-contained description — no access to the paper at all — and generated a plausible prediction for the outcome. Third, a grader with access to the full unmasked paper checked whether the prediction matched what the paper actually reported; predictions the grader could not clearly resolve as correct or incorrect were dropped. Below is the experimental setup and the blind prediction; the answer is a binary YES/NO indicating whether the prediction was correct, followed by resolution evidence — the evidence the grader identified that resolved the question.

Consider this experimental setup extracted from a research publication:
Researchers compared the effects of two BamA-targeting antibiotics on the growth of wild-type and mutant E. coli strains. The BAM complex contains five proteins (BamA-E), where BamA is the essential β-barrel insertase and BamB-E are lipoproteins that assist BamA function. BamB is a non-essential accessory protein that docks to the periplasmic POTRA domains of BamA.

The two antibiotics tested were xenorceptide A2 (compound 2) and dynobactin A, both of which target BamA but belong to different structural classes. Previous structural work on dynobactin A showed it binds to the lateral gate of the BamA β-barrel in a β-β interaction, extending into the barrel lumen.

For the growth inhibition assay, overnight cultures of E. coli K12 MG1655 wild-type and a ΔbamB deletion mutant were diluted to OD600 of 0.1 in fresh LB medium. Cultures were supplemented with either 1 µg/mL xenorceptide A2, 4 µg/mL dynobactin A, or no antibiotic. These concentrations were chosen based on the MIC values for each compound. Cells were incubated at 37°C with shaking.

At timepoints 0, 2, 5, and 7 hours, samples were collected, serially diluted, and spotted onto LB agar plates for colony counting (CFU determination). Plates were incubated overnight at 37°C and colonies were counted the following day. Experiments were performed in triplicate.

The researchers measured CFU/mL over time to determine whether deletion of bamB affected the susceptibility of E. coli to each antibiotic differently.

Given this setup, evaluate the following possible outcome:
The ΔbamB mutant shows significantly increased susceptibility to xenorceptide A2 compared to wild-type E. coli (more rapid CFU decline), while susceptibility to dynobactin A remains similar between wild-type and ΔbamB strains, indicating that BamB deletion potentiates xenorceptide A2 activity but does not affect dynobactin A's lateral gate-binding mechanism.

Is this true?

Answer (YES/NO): NO